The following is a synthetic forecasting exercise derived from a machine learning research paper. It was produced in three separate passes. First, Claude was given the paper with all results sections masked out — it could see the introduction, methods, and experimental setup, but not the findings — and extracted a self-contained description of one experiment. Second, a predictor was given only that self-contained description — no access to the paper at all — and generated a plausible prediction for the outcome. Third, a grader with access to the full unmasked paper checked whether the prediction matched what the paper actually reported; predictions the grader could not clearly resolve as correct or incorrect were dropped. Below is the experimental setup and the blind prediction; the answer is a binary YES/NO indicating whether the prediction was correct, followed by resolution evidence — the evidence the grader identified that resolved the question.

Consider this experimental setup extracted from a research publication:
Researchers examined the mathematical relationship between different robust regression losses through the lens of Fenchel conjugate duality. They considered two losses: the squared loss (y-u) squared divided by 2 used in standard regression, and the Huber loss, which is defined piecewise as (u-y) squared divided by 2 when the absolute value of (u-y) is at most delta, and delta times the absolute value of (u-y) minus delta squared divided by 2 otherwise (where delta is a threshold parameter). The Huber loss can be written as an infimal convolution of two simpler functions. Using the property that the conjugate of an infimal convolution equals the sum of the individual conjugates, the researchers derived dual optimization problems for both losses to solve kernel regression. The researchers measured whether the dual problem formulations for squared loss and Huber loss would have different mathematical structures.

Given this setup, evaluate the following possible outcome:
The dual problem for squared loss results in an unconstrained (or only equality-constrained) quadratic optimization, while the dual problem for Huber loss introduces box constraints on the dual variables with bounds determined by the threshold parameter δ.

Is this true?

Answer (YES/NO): YES